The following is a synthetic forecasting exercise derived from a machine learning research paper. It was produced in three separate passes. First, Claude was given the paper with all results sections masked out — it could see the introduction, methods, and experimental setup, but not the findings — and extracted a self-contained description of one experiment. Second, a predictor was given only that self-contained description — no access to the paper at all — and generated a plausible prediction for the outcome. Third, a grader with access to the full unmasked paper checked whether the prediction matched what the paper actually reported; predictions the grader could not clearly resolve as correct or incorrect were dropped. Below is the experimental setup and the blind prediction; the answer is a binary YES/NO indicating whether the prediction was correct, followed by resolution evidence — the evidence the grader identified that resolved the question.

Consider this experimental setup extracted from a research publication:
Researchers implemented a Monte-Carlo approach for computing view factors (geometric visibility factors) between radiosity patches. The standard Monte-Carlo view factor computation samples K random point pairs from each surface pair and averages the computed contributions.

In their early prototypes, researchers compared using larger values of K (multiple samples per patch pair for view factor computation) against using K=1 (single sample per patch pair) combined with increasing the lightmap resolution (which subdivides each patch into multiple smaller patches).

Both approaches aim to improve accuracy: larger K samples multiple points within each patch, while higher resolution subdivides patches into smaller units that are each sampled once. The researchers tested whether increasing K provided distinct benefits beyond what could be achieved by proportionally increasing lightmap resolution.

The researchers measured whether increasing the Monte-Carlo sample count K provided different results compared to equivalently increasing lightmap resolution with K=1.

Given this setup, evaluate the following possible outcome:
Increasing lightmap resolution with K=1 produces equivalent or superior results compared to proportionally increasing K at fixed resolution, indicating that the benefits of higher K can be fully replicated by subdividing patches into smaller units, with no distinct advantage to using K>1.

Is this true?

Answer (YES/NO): YES